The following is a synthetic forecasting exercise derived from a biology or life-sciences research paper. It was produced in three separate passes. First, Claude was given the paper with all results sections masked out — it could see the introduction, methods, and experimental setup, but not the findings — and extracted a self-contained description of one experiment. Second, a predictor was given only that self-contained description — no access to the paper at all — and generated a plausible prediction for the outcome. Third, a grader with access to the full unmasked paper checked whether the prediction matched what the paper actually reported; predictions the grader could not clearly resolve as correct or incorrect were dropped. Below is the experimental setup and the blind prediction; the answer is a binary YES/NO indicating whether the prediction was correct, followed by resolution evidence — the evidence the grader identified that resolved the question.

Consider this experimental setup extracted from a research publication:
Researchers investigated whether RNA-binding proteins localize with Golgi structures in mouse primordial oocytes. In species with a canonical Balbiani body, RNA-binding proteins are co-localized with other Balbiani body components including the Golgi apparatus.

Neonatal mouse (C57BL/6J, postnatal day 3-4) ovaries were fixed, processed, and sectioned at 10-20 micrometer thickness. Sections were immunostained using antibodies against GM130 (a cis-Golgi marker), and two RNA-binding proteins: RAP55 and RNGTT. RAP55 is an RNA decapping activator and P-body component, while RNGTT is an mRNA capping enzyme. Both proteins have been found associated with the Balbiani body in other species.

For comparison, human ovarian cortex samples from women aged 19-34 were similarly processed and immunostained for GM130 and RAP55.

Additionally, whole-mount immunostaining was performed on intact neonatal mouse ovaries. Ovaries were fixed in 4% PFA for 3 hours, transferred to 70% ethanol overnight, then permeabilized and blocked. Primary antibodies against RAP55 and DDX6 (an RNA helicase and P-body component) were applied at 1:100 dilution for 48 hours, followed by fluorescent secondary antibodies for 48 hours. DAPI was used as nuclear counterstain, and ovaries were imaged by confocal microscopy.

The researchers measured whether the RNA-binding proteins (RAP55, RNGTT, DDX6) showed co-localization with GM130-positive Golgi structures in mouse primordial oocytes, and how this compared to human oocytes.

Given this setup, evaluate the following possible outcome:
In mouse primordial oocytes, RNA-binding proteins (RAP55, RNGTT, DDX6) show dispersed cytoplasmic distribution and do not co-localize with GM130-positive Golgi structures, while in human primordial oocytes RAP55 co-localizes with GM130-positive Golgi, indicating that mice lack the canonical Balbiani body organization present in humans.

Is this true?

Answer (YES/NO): NO